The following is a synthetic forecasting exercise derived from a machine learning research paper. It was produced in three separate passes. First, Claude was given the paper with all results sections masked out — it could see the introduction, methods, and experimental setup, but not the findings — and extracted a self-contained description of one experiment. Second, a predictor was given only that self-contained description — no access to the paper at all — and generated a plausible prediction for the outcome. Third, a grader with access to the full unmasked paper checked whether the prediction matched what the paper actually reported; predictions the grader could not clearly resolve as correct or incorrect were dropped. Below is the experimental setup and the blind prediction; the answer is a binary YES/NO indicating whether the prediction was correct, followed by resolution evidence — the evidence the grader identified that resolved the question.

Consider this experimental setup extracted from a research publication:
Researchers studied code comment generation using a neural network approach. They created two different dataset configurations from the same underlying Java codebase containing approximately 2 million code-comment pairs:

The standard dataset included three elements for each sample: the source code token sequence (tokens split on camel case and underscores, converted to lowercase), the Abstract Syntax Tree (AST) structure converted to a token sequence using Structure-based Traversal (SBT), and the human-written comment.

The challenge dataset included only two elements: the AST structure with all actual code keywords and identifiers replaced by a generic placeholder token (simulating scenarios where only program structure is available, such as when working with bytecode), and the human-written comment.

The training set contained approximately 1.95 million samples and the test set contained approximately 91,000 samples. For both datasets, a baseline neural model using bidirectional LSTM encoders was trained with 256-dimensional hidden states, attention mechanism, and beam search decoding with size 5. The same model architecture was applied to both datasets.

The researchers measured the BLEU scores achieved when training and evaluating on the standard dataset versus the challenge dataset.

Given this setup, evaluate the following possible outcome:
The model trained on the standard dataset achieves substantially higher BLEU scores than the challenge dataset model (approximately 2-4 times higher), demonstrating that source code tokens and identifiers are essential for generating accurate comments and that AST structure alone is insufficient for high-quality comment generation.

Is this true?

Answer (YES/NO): YES